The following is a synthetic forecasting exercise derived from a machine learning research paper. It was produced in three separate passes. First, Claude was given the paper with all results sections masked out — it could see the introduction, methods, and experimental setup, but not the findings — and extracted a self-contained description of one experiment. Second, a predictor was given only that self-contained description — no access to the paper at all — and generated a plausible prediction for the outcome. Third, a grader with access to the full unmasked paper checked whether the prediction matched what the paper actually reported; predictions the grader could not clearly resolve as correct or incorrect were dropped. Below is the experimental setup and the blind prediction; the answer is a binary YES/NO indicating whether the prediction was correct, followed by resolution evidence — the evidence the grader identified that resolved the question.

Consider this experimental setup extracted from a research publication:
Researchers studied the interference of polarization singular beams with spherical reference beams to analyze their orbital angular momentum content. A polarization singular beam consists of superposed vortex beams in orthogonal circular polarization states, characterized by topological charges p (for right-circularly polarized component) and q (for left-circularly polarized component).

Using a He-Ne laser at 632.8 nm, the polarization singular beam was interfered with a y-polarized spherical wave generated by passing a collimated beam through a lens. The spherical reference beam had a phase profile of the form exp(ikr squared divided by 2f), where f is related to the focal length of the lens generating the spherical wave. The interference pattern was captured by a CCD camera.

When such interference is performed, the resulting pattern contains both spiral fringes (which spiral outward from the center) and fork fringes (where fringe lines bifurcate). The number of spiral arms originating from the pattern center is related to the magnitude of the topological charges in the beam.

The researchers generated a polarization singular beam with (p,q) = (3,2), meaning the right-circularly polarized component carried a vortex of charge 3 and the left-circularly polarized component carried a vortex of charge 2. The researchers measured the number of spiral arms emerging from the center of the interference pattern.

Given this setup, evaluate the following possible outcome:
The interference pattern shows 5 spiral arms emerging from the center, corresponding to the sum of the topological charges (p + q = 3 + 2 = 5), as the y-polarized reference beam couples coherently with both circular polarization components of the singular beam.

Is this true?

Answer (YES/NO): NO